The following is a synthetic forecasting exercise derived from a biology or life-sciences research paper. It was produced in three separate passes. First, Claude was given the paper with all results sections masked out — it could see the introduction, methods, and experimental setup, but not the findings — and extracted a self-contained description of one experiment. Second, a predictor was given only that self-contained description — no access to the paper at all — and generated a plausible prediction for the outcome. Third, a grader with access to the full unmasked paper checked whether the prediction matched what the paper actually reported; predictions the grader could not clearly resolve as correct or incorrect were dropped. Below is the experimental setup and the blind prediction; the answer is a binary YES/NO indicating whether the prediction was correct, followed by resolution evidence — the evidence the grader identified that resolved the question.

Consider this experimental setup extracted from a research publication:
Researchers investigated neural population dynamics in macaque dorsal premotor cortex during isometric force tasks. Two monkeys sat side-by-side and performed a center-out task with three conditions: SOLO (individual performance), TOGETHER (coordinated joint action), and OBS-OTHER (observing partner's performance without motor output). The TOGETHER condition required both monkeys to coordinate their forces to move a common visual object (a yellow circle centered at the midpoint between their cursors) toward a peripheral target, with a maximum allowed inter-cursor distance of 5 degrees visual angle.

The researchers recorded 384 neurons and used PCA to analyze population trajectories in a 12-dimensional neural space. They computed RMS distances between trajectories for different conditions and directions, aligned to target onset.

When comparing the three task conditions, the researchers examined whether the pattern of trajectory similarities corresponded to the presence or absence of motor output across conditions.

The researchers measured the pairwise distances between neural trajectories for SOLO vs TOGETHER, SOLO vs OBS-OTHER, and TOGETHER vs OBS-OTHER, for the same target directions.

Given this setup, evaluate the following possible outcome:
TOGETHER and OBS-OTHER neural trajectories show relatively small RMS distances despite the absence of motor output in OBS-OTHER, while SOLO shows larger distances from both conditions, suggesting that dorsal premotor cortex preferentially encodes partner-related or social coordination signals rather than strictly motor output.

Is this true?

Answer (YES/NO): NO